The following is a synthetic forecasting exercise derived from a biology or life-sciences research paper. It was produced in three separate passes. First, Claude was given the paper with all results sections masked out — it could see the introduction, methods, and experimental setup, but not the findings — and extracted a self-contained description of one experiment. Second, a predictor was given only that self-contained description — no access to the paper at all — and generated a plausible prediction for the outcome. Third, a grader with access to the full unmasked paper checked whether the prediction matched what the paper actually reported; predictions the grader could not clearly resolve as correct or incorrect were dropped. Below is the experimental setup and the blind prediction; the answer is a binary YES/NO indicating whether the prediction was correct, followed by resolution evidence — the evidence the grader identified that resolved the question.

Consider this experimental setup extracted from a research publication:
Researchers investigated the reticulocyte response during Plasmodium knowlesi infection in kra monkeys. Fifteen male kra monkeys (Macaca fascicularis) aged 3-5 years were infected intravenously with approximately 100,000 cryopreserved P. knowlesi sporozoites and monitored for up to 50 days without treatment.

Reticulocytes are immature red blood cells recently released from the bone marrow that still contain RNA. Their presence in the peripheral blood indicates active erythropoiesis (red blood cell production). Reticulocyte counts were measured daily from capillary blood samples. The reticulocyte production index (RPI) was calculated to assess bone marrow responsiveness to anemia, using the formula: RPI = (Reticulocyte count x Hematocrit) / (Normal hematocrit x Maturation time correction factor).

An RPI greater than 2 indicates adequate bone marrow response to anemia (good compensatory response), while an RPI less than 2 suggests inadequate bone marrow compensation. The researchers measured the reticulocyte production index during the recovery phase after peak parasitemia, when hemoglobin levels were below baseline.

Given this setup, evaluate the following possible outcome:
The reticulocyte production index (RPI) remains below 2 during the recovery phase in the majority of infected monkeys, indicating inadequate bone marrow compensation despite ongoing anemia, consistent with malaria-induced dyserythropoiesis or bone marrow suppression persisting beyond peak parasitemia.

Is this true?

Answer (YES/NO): NO